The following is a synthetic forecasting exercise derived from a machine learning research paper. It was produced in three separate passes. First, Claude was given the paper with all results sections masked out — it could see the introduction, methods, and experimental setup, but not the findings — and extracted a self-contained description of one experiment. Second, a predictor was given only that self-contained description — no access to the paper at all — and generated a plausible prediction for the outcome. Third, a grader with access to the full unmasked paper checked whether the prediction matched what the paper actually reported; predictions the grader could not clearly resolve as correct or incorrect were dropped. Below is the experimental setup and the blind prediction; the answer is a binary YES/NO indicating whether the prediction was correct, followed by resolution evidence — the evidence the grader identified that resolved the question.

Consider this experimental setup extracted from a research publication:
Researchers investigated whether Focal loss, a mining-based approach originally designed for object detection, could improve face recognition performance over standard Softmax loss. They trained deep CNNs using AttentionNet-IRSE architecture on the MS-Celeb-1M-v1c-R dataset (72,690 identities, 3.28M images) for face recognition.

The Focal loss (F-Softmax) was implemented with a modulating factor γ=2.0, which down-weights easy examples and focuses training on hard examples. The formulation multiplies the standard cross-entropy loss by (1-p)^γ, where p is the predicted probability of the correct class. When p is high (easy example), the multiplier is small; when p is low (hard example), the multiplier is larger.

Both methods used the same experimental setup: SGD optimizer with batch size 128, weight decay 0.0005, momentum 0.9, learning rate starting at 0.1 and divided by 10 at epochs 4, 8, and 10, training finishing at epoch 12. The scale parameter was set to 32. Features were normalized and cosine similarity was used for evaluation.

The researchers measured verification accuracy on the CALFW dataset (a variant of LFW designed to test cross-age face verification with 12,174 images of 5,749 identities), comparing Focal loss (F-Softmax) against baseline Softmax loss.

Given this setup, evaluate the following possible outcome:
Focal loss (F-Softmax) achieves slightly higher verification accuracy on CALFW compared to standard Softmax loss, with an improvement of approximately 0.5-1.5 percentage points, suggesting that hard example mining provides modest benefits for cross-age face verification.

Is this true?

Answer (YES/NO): NO